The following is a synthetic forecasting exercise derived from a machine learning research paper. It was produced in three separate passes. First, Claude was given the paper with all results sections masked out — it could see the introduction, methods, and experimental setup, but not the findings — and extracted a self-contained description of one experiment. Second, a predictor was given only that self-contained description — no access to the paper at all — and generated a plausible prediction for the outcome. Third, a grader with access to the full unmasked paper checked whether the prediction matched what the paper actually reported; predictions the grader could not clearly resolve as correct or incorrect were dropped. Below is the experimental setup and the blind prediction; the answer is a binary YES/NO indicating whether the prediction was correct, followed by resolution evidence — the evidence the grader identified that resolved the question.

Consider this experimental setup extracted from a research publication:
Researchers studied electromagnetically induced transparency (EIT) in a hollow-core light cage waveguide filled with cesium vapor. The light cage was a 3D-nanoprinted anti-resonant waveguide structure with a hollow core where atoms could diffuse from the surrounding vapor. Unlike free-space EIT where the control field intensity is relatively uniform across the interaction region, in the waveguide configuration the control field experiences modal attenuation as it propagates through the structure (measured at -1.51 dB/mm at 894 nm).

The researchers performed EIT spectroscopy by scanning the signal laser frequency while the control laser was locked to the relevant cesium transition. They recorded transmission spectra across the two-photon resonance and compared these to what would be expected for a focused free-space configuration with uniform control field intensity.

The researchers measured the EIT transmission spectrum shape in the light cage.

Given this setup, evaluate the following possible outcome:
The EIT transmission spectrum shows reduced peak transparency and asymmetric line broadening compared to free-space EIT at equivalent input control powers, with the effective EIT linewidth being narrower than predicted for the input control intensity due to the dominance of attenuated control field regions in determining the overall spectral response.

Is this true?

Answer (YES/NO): NO